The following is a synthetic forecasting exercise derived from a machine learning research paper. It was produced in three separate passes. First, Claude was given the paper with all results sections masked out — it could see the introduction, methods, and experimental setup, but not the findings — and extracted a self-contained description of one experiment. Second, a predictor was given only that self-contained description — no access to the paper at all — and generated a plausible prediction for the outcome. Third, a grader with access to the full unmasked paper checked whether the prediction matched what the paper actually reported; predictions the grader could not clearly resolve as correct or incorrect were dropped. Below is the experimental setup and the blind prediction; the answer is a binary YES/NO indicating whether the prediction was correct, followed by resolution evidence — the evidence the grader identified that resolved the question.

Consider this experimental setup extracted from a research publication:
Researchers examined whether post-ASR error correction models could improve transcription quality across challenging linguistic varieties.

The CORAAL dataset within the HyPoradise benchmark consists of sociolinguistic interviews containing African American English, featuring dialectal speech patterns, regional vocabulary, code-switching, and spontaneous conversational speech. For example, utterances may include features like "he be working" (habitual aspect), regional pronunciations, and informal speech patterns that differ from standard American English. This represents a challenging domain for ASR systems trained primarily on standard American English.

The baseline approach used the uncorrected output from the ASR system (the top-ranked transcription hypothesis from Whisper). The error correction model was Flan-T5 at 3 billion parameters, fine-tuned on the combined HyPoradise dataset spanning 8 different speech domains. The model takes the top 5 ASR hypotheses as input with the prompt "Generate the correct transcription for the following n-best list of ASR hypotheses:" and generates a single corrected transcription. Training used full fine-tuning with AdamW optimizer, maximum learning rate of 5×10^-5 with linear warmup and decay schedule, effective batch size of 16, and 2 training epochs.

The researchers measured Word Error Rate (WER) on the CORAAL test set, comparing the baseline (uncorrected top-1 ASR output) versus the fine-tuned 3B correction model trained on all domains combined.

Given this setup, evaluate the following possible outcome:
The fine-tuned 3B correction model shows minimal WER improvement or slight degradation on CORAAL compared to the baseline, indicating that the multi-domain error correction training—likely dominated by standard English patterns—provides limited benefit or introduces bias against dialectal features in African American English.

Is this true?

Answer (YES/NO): YES